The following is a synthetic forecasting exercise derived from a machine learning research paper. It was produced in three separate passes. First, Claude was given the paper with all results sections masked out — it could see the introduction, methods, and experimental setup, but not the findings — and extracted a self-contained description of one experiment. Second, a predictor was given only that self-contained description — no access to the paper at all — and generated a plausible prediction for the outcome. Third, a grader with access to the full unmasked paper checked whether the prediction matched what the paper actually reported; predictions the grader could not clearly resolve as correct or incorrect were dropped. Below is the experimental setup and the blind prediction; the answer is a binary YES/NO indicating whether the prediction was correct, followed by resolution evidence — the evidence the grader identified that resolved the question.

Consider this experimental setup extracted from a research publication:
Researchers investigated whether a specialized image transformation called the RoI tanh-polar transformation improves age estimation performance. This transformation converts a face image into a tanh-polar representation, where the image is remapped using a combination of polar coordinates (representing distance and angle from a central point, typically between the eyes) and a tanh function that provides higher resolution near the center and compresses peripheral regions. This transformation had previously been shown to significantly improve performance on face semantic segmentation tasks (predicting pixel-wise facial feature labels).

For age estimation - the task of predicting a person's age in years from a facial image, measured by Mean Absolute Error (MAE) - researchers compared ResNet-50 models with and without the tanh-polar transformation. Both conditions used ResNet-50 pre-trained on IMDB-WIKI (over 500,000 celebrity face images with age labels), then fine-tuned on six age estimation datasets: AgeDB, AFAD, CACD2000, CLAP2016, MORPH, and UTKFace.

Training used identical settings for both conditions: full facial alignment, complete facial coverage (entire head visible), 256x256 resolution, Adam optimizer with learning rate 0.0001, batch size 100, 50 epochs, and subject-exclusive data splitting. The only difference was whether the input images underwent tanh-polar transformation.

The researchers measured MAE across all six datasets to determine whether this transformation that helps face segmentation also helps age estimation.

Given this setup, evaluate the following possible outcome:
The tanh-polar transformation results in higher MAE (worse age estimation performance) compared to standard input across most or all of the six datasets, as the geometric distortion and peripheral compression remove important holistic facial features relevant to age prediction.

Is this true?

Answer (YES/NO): YES